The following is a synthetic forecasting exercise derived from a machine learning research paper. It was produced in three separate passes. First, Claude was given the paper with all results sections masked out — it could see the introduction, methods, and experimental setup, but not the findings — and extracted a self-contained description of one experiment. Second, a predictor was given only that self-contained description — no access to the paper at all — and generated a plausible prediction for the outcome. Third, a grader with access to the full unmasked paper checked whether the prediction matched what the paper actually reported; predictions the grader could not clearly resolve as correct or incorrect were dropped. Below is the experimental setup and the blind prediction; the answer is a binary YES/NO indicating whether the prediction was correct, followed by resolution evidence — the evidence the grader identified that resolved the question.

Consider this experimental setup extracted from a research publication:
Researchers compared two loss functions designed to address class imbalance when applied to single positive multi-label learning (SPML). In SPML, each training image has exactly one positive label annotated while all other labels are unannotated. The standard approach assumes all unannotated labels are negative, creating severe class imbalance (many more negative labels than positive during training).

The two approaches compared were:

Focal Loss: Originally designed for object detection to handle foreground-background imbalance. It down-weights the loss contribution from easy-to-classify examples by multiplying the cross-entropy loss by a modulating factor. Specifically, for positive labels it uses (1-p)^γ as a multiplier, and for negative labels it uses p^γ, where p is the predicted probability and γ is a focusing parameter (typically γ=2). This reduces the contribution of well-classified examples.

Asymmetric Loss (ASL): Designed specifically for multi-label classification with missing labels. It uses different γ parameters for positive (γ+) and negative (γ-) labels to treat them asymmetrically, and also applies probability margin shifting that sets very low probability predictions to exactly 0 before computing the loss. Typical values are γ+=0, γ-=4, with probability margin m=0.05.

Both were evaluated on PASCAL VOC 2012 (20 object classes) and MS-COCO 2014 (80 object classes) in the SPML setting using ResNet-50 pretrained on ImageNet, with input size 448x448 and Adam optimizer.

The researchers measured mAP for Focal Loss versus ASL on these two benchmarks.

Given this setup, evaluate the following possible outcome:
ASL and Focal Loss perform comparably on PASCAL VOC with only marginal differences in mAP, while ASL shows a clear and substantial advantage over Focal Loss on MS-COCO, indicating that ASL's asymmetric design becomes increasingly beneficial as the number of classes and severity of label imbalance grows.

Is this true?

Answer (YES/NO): NO